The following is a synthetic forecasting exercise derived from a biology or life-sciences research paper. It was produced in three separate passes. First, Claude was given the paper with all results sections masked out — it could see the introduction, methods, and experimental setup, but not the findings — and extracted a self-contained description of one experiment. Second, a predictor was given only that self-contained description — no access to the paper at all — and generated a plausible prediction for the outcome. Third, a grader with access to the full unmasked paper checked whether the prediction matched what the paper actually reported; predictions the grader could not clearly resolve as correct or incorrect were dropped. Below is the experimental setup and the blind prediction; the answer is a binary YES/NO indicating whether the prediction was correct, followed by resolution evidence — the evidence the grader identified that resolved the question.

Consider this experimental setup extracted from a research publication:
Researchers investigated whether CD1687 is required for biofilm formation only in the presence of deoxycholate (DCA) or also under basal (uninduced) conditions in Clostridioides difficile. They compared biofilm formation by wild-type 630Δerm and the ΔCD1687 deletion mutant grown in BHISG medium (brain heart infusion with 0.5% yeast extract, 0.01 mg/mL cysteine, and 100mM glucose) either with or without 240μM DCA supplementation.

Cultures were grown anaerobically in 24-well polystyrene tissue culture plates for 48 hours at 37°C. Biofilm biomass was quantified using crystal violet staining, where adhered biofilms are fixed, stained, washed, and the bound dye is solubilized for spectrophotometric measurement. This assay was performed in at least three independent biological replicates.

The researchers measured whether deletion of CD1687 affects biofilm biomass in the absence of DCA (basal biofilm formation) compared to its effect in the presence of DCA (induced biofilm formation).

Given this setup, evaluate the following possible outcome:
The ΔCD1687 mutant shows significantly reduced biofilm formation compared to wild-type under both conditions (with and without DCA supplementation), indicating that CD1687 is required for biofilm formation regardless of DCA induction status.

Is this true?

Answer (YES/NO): NO